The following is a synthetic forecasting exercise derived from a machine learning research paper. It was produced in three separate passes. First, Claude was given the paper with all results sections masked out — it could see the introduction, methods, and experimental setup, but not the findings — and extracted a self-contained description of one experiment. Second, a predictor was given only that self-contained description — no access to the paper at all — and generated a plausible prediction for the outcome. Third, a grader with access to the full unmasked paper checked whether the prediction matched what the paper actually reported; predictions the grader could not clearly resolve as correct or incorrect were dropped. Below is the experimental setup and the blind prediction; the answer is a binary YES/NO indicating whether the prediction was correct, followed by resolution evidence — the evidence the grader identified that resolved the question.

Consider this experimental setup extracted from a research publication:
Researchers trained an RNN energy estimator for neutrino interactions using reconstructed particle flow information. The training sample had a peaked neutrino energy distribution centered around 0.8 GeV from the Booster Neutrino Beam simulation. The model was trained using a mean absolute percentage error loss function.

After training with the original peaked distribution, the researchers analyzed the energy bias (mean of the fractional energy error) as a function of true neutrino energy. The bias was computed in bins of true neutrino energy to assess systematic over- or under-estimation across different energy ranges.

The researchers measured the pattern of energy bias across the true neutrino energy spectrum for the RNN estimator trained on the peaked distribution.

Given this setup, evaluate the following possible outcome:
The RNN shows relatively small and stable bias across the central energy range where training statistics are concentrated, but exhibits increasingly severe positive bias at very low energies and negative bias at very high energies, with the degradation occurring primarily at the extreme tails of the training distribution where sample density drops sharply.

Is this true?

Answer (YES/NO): NO